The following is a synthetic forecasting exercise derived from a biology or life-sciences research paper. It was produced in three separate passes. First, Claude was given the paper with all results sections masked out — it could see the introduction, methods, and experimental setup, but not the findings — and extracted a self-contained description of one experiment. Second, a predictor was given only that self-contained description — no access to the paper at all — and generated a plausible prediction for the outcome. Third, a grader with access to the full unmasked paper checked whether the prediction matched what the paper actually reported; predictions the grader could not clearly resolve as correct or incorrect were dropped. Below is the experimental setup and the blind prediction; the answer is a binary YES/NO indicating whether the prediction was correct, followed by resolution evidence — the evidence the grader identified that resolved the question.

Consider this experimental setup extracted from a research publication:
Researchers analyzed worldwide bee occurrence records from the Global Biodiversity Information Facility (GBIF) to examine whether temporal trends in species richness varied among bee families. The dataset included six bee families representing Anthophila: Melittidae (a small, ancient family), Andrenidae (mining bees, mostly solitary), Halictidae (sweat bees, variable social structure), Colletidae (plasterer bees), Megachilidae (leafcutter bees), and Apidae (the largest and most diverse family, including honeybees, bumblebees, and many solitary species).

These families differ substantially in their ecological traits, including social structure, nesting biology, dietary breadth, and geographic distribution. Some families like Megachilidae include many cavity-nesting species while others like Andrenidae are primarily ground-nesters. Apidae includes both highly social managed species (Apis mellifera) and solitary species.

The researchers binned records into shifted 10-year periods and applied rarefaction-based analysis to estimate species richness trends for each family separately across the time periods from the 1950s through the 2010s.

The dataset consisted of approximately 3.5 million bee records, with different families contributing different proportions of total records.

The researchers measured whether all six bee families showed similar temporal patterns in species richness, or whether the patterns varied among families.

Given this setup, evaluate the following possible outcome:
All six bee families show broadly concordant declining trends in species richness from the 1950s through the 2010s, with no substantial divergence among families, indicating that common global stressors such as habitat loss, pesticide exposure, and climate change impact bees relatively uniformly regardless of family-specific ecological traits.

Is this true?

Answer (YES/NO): NO